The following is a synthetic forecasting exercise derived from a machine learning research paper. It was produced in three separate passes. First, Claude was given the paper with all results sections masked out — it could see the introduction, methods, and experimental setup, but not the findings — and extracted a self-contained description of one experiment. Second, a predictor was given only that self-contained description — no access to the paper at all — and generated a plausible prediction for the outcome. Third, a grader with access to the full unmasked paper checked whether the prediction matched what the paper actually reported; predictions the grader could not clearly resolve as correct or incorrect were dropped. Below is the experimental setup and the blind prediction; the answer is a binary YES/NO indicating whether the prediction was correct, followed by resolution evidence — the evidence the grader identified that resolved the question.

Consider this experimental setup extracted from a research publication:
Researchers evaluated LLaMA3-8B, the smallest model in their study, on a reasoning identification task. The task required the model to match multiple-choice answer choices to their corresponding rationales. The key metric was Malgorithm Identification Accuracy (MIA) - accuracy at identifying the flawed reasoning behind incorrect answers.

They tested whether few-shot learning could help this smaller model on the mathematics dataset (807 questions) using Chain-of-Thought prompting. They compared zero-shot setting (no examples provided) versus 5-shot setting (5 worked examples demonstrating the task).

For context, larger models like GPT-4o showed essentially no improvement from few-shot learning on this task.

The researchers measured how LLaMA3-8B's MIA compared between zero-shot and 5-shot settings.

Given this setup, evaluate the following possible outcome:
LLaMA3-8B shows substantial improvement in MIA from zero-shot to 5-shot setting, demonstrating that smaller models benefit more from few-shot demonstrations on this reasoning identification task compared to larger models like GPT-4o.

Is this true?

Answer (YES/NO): NO